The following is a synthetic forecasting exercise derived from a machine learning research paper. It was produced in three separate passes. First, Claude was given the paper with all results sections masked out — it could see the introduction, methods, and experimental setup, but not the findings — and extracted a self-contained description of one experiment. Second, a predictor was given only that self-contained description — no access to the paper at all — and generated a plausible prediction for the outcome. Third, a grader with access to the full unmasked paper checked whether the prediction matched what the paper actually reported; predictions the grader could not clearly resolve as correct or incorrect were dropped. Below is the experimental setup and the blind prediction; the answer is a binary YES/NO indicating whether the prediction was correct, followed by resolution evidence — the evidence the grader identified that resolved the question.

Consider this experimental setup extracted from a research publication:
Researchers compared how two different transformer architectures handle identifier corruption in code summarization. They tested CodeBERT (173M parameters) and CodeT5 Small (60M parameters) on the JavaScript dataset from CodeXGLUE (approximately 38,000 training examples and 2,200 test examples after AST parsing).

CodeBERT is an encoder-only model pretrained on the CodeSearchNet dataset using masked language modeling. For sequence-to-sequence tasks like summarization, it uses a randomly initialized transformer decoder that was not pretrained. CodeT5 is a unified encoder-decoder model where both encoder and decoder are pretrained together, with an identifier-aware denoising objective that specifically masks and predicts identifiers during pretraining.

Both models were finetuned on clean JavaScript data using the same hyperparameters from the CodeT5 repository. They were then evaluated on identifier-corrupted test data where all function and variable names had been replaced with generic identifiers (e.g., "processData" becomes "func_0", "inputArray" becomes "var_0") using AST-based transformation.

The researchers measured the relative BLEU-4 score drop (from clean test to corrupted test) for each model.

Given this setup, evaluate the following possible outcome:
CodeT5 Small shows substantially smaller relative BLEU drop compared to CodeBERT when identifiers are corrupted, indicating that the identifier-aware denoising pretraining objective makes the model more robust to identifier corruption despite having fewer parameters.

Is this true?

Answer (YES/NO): YES